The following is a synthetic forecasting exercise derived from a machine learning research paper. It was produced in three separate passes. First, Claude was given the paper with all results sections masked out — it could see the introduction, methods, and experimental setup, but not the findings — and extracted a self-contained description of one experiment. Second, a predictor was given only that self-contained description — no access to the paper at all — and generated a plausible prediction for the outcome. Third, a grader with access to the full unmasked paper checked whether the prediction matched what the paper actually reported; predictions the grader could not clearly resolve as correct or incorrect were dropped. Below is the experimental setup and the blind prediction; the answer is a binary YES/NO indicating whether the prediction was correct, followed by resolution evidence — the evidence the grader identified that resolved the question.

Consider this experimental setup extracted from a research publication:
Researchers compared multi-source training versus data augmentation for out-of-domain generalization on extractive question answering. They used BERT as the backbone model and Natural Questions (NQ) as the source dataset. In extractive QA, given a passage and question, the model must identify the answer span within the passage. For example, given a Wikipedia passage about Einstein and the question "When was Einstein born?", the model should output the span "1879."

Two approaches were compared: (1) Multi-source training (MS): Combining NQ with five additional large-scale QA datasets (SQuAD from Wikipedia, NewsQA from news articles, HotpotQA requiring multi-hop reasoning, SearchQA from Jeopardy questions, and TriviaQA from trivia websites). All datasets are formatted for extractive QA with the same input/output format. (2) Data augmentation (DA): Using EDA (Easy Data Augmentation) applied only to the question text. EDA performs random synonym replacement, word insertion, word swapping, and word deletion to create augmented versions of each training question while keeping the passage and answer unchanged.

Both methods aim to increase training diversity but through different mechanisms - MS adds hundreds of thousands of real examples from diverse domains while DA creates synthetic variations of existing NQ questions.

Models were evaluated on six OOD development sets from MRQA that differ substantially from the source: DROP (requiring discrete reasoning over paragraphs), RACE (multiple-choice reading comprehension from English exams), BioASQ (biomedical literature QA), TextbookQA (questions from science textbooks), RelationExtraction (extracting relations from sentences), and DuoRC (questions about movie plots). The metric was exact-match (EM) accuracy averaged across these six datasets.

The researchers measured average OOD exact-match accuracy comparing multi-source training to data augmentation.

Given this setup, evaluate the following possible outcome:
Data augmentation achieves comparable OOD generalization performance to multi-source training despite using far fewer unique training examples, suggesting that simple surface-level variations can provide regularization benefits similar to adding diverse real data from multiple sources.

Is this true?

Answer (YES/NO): NO